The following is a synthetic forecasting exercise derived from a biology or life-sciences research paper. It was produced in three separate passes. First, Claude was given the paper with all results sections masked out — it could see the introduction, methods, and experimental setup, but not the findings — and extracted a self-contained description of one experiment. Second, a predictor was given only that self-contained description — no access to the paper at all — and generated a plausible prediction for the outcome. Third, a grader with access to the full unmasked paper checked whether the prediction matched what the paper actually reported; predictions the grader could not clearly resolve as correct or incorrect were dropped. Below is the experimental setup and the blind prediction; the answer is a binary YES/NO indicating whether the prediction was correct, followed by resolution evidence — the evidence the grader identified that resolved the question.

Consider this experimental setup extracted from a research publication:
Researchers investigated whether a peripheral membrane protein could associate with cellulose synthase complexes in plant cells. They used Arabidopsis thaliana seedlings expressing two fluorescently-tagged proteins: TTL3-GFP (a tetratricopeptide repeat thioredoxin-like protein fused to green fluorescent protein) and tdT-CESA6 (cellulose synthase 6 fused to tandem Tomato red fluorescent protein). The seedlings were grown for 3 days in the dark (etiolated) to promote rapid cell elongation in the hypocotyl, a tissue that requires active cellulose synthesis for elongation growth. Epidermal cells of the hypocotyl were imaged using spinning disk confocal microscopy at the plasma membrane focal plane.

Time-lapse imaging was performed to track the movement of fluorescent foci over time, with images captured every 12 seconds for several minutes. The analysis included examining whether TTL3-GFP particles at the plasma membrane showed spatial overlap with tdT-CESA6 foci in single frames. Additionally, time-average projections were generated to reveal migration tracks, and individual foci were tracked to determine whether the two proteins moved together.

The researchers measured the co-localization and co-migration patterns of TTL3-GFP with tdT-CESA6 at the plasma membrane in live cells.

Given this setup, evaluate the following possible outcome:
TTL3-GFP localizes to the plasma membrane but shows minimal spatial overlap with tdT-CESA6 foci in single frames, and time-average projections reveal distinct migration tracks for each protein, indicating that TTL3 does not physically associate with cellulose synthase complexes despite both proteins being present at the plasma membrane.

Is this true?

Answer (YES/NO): NO